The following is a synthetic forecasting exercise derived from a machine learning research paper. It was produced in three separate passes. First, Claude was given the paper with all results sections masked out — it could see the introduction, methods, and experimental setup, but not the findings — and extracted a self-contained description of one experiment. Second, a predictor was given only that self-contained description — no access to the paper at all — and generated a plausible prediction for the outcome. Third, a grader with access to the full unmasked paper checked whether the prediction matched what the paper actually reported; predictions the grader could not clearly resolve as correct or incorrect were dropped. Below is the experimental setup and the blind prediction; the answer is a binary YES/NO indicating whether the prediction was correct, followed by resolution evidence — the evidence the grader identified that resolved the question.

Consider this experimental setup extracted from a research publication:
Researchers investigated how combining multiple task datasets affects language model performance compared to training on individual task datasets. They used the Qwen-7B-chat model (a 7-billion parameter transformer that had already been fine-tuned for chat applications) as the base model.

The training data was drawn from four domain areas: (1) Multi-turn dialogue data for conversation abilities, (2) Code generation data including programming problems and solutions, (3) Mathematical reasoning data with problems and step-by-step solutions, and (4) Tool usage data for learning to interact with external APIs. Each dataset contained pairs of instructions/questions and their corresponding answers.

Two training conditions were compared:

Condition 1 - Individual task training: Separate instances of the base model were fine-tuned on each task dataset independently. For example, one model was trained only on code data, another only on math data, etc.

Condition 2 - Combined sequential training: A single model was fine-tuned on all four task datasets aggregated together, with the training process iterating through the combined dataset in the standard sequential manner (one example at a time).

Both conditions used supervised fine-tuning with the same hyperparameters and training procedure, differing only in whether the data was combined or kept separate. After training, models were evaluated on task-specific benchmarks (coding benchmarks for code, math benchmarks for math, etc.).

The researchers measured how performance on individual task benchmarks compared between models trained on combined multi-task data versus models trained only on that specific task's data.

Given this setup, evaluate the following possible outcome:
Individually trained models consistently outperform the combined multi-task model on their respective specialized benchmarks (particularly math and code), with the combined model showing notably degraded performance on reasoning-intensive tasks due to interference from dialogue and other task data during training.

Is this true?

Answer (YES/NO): NO